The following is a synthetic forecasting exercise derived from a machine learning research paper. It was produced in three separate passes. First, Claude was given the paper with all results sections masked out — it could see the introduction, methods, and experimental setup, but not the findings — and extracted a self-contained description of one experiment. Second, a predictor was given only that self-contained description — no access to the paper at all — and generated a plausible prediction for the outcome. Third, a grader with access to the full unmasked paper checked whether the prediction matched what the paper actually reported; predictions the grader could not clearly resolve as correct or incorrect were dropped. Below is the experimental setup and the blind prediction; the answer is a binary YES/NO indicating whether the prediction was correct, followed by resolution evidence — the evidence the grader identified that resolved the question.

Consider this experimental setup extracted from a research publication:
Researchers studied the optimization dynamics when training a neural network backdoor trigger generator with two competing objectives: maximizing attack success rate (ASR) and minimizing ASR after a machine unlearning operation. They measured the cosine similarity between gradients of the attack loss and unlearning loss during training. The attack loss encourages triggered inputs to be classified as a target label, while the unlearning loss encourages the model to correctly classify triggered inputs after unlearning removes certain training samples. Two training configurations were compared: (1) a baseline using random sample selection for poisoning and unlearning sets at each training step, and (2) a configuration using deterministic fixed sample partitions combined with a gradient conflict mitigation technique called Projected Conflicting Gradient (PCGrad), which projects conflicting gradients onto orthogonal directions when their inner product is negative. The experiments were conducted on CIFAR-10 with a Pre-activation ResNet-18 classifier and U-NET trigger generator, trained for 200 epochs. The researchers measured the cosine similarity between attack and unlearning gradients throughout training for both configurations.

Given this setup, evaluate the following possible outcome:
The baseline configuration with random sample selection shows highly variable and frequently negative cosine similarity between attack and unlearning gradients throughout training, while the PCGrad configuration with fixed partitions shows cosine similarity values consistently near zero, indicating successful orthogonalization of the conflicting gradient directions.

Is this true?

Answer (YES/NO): NO